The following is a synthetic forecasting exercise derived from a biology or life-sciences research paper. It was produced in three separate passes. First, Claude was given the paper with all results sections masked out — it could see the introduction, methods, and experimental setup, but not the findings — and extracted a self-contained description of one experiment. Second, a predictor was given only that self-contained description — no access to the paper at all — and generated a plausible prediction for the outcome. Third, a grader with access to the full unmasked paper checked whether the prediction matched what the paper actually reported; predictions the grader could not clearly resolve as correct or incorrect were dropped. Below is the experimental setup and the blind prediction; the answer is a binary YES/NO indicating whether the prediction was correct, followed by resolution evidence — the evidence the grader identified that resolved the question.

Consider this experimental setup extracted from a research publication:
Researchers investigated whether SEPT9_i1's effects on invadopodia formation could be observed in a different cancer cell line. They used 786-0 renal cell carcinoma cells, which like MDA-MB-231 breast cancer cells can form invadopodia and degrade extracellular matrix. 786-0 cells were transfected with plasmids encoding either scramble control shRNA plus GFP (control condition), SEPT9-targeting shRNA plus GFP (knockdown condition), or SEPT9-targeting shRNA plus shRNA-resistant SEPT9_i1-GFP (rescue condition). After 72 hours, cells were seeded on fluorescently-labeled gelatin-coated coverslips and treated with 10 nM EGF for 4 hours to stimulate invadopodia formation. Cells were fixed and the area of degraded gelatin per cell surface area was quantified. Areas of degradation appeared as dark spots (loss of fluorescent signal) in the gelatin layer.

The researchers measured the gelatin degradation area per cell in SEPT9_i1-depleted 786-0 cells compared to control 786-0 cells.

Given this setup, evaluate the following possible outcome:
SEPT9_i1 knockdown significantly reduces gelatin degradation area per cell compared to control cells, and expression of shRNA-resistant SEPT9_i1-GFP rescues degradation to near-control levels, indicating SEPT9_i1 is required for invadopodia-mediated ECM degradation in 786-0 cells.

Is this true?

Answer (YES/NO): YES